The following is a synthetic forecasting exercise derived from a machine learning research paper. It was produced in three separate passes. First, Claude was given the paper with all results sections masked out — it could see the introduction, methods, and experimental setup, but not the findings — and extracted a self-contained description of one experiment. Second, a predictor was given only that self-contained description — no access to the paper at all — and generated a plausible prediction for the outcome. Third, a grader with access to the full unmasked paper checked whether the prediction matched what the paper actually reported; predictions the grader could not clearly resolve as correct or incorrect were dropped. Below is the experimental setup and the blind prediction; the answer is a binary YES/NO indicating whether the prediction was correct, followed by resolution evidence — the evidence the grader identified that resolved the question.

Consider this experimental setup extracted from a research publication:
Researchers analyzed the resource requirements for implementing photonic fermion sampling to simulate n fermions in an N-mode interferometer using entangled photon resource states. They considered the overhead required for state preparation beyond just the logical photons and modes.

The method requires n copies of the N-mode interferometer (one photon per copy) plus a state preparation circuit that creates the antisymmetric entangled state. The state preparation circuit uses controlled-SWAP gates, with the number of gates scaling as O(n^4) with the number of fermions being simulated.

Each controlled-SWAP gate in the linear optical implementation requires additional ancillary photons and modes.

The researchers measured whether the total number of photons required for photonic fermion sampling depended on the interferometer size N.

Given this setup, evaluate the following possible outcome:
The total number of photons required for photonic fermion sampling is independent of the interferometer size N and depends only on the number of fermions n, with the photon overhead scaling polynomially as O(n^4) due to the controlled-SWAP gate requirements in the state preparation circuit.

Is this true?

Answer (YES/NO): YES